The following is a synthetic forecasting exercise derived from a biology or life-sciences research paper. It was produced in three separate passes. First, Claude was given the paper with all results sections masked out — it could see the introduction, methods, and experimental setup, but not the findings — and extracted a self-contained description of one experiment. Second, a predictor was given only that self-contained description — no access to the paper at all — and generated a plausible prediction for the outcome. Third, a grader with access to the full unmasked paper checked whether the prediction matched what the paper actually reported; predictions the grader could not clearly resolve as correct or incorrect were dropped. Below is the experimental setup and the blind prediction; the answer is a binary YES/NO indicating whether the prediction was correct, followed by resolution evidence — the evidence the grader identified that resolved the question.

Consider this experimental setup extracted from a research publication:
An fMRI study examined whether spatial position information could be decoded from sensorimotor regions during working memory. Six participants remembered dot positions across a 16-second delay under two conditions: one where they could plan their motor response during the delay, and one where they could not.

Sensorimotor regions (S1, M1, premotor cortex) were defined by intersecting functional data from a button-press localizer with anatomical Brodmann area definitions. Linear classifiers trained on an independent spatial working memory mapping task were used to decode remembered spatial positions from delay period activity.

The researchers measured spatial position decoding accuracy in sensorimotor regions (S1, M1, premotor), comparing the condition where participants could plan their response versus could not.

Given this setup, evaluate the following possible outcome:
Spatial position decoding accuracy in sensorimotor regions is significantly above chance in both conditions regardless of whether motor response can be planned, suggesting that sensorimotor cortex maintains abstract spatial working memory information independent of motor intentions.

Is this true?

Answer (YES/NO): NO